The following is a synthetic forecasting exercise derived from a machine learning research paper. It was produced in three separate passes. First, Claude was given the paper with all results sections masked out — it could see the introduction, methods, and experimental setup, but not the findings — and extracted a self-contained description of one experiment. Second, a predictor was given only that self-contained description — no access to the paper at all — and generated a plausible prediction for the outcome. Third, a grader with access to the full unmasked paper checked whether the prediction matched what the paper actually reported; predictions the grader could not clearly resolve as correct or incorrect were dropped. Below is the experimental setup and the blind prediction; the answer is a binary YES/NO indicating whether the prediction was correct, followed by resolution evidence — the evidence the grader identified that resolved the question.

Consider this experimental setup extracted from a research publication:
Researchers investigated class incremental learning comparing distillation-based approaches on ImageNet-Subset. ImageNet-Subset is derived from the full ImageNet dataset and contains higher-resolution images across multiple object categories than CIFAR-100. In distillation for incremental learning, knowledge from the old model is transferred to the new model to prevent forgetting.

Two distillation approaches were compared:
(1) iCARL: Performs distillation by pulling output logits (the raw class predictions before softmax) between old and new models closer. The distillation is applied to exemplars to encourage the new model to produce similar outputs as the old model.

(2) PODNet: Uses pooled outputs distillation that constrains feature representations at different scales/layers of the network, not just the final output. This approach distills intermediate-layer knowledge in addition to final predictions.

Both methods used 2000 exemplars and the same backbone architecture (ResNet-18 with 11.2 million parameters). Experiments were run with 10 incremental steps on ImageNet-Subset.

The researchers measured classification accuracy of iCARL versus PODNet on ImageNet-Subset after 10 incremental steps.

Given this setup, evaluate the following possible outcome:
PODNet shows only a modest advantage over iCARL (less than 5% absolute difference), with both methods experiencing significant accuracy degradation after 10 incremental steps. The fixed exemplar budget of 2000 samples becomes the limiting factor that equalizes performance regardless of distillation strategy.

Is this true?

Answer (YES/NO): NO